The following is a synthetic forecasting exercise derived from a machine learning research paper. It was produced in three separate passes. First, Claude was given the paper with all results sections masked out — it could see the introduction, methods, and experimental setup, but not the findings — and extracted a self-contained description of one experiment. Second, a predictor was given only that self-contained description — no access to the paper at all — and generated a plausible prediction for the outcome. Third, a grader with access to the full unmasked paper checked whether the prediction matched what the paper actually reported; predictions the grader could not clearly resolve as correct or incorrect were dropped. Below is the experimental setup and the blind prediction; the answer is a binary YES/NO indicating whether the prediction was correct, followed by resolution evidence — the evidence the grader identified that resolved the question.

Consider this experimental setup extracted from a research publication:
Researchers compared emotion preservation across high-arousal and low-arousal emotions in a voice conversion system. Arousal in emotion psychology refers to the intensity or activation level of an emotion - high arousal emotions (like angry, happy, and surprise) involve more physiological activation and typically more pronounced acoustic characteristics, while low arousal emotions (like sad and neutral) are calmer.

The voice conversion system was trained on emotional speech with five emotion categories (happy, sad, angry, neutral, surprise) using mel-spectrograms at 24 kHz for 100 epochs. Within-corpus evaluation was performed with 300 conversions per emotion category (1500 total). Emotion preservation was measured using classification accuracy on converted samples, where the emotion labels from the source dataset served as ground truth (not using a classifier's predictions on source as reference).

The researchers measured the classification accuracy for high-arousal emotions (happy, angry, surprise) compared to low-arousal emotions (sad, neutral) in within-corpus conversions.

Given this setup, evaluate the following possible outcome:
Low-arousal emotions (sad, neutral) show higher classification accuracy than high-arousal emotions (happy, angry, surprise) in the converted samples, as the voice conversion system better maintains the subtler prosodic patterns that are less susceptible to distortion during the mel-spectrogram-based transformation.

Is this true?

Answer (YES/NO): YES